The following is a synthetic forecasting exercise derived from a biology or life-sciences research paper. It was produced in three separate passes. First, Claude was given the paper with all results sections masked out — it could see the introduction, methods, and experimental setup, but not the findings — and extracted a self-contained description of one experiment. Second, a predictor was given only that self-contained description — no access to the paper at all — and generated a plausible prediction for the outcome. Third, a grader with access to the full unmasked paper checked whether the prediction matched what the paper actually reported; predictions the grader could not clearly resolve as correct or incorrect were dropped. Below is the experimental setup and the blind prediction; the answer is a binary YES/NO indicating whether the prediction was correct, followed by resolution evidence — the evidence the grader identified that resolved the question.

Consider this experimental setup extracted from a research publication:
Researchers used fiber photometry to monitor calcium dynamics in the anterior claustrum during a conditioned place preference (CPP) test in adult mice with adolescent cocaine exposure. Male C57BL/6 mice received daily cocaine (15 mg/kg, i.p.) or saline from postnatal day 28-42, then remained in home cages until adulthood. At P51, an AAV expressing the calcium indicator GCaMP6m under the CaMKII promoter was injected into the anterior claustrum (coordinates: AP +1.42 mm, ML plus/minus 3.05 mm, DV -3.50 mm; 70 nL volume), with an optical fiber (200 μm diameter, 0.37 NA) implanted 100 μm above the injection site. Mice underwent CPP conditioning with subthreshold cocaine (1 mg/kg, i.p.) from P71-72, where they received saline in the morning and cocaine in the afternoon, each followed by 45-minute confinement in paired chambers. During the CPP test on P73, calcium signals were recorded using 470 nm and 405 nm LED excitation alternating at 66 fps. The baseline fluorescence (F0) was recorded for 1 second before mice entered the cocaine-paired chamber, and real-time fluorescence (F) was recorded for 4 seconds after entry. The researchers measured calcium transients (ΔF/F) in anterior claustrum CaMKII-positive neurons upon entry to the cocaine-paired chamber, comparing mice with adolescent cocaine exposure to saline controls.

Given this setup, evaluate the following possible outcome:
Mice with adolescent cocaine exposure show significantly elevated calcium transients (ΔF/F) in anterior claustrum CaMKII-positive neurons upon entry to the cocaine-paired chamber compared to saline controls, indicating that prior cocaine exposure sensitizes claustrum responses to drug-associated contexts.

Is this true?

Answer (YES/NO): YES